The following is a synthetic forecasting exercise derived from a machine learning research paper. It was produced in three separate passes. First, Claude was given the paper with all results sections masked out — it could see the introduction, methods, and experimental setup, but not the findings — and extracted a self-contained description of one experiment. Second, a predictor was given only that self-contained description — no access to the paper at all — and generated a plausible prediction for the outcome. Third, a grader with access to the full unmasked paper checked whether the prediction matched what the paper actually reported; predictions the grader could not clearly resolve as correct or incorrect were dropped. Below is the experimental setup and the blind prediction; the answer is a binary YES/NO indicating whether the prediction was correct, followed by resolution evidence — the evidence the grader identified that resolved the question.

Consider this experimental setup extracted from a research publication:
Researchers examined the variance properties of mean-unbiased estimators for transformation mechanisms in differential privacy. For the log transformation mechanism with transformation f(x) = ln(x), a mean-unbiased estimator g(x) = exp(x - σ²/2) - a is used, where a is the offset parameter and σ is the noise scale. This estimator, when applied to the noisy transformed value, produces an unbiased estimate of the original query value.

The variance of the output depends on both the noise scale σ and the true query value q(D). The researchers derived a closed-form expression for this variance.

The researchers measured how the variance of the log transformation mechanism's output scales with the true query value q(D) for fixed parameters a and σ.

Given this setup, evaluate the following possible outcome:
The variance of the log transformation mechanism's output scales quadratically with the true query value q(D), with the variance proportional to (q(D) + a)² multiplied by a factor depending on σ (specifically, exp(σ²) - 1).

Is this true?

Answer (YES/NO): YES